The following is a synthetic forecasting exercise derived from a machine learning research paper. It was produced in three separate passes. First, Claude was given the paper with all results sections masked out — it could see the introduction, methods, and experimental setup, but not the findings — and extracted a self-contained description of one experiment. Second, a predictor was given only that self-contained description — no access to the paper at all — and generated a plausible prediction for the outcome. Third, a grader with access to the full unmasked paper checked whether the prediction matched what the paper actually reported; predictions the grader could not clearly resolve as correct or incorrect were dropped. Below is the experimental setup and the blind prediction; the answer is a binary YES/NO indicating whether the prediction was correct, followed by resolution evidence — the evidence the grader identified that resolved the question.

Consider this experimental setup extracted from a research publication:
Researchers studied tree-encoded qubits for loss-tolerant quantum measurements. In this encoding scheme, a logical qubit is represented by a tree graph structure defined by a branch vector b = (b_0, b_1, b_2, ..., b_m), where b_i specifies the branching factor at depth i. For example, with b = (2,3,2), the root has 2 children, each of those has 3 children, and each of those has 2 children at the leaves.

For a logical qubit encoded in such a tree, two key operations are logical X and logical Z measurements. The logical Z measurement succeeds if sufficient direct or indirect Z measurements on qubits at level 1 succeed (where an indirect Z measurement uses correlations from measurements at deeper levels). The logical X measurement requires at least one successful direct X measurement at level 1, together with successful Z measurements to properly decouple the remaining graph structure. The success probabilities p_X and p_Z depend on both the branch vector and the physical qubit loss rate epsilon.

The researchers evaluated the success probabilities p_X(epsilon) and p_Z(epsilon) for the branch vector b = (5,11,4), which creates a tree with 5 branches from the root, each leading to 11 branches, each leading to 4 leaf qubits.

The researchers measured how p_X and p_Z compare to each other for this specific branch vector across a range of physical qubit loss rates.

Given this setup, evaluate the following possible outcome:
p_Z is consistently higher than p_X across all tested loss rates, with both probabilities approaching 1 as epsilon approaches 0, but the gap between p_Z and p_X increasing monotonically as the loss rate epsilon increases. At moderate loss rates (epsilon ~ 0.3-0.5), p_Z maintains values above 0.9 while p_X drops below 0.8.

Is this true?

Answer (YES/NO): NO